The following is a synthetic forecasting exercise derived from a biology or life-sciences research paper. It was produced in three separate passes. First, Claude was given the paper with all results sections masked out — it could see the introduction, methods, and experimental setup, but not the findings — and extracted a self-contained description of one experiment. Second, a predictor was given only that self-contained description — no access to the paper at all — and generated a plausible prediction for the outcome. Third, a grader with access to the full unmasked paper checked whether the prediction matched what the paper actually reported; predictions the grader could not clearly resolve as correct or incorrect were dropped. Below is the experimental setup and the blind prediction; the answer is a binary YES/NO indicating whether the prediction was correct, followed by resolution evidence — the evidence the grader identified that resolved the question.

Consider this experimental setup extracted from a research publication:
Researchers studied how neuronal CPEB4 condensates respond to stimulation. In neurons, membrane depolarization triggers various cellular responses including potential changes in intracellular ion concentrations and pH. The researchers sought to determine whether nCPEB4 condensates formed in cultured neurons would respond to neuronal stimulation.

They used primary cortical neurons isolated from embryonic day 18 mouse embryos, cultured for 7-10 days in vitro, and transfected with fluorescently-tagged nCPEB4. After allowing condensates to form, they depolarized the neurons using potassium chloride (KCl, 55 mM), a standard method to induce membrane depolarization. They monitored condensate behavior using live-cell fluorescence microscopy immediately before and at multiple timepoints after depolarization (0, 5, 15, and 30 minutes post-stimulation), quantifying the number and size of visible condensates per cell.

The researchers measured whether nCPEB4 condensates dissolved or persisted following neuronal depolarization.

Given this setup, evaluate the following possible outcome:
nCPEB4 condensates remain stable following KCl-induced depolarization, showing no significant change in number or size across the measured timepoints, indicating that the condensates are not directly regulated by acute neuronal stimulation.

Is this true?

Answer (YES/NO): NO